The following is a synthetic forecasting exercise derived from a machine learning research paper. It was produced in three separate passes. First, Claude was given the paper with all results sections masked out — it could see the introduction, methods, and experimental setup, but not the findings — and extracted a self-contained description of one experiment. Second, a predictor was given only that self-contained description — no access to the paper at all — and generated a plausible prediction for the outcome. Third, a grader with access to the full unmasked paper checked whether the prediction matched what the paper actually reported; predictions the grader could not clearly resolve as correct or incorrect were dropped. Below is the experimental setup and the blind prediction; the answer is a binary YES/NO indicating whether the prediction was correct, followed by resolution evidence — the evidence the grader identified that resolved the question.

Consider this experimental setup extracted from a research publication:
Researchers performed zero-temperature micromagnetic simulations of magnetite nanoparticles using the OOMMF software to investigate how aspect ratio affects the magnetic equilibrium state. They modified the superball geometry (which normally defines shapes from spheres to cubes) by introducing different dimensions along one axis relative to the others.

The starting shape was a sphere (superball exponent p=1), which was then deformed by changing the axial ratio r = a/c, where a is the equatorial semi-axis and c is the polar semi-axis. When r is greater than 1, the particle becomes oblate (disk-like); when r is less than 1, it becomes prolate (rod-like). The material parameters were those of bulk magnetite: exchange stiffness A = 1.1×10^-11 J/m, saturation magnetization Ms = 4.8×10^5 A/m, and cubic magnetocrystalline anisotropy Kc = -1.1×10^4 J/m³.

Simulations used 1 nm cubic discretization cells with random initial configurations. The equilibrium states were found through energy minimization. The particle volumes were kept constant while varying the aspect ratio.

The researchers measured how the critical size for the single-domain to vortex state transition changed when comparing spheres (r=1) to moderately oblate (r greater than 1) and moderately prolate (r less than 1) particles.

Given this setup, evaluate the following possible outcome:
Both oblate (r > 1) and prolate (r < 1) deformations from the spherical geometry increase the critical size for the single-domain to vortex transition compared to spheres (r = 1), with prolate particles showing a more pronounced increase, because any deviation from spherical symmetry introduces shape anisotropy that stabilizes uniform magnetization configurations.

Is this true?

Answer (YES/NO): NO